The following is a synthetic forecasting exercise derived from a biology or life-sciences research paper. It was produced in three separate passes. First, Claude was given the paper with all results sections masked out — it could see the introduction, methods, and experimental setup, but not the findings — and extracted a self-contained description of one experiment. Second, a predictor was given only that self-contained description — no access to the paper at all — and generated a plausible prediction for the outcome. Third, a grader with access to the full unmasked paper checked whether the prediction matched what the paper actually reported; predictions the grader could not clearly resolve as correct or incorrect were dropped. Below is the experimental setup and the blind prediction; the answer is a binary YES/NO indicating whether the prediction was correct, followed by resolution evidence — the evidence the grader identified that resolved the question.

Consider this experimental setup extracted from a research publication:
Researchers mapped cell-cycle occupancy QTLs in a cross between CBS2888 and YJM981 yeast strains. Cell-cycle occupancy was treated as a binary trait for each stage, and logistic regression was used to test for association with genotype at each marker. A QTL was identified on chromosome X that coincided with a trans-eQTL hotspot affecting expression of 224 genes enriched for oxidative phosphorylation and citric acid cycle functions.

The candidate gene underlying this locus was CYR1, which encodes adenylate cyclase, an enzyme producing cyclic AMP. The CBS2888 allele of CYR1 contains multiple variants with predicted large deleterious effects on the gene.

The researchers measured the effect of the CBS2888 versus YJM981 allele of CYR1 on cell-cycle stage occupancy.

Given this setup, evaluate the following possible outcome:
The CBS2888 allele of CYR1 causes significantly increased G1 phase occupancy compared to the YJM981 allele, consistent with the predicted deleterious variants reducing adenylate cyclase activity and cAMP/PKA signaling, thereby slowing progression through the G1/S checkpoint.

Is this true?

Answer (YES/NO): YES